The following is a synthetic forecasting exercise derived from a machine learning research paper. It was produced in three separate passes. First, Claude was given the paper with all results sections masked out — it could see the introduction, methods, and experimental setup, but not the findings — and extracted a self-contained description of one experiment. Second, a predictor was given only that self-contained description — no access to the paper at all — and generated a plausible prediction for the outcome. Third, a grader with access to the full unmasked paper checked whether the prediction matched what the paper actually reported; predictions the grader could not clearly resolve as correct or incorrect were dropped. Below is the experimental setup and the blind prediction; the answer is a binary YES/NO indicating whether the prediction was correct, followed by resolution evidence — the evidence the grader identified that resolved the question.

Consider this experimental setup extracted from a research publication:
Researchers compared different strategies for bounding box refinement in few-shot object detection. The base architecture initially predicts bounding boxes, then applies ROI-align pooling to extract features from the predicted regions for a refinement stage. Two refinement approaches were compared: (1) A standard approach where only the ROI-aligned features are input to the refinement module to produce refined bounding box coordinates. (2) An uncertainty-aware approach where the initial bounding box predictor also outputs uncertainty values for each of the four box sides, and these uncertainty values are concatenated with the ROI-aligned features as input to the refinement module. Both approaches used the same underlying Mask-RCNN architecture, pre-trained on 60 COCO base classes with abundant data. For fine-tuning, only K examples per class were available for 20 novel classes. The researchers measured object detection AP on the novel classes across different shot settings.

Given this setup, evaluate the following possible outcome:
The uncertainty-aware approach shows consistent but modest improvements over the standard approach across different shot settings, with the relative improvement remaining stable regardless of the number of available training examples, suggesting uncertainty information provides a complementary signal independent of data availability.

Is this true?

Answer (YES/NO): NO